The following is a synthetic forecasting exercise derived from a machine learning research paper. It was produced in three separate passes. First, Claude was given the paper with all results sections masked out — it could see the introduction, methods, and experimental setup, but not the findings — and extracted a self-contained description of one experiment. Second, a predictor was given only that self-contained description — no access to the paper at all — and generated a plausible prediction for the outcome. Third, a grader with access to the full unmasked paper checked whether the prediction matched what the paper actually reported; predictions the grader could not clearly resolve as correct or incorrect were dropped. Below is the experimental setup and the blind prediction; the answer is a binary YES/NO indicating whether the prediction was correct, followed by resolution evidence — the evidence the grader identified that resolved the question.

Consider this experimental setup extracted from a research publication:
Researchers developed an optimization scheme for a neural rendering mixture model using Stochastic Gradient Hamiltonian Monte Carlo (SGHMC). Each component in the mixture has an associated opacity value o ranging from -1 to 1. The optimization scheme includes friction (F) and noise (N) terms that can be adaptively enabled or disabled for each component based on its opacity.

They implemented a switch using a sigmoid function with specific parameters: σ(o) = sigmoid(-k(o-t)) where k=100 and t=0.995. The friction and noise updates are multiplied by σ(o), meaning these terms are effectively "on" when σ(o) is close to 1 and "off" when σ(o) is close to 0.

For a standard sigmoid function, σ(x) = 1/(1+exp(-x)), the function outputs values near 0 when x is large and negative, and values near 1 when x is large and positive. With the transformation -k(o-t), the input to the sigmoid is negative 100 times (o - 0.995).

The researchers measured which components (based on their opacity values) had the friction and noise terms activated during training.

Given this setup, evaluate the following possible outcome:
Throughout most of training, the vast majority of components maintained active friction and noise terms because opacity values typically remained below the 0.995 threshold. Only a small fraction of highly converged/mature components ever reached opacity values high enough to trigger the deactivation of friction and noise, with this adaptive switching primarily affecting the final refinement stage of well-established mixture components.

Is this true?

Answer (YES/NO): NO